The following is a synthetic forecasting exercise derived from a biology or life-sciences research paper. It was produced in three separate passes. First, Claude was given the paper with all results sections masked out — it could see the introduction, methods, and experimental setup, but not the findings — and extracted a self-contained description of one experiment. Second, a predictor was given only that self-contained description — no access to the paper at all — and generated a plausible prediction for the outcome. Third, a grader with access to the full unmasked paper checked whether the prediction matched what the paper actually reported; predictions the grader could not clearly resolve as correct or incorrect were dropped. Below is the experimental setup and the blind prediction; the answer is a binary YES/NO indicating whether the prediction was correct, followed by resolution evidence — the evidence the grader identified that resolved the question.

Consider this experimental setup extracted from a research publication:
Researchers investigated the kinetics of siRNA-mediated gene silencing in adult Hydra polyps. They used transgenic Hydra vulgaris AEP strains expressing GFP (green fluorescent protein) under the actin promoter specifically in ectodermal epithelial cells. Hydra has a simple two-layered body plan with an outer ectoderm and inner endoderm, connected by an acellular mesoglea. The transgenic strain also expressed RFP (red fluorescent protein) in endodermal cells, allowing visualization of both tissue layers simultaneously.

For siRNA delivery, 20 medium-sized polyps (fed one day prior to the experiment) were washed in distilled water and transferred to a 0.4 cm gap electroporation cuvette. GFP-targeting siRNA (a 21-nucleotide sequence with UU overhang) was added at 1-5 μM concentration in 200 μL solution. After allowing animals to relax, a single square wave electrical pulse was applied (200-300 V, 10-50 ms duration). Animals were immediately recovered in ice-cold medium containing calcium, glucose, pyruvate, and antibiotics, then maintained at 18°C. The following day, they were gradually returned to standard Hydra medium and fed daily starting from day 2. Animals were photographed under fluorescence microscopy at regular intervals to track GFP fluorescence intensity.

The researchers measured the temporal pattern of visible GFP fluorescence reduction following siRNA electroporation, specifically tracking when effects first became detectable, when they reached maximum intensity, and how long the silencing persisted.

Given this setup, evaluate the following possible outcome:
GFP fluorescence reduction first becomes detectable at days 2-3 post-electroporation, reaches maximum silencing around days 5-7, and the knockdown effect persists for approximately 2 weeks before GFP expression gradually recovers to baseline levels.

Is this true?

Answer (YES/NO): NO